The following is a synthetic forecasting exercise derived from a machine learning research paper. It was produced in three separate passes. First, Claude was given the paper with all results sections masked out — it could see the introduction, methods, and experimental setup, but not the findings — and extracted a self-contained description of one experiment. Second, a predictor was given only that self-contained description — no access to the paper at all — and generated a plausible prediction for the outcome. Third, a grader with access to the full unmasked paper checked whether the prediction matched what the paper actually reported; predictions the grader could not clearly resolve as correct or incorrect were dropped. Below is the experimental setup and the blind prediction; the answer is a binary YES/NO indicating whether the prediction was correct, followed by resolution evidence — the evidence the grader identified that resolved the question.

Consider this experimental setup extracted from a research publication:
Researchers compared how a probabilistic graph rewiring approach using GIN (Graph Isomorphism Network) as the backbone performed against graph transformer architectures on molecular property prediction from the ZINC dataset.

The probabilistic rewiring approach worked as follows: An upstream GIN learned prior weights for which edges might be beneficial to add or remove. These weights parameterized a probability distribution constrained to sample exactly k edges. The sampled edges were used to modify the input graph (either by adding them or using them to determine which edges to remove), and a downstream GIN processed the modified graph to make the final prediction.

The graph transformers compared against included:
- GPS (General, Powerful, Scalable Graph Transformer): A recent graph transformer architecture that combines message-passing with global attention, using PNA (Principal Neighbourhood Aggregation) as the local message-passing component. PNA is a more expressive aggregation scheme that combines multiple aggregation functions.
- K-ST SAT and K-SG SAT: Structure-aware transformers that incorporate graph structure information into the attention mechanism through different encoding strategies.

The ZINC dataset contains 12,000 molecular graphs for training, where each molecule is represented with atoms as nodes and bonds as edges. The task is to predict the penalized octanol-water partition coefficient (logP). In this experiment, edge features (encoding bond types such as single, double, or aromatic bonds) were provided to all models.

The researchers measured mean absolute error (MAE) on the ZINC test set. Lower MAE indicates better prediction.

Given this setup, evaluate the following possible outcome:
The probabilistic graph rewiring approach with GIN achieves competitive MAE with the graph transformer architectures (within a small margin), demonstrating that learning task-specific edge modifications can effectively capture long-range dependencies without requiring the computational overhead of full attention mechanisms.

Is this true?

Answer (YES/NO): YES